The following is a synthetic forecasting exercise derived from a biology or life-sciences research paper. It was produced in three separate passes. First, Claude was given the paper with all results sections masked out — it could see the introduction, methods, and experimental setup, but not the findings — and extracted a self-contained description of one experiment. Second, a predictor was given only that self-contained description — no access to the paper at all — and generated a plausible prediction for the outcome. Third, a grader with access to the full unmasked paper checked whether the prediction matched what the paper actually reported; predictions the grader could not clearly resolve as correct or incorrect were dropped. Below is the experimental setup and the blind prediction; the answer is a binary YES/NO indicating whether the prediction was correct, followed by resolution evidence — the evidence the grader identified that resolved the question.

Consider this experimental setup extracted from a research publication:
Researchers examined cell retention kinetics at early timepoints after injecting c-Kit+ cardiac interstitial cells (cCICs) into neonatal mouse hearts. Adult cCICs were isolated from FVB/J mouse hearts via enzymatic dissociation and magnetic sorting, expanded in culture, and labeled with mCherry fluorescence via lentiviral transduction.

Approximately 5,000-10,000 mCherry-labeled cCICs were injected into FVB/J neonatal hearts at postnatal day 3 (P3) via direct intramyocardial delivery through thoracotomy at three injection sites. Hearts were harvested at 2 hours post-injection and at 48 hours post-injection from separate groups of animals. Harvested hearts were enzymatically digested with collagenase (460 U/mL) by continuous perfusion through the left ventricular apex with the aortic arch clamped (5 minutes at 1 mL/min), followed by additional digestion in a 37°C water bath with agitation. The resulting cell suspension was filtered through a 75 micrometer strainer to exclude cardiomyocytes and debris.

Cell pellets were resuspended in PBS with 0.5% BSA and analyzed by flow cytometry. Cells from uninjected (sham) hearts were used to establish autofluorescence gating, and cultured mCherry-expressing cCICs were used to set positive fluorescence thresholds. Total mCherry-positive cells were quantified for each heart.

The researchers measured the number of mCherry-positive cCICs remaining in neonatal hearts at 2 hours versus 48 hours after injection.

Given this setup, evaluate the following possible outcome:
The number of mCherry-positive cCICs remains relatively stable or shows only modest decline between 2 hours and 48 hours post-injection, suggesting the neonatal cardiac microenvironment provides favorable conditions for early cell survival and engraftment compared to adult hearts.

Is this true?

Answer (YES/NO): YES